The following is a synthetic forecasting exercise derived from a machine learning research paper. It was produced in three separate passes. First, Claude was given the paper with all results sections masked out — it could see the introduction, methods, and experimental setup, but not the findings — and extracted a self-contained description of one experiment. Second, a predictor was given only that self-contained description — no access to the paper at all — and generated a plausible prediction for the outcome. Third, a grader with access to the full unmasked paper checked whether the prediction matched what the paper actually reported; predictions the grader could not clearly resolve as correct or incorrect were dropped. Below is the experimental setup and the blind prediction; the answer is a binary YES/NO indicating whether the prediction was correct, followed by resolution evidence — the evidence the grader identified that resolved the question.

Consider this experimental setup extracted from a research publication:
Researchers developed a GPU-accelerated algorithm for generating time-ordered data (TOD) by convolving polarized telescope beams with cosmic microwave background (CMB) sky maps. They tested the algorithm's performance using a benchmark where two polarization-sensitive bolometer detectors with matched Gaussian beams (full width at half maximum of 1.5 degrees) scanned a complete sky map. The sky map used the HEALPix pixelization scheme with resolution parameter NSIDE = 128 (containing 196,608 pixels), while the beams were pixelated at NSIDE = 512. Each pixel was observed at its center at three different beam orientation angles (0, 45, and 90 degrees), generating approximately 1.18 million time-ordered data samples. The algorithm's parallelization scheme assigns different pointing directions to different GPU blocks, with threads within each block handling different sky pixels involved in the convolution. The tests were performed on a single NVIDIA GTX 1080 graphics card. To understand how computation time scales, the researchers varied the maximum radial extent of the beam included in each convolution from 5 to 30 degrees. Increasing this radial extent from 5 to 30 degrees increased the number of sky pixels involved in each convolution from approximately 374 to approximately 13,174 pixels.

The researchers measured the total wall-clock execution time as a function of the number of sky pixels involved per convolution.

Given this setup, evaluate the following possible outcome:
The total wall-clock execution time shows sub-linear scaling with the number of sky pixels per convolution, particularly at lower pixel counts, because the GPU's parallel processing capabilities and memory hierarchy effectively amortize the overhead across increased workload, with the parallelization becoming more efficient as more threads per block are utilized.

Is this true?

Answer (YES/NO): NO